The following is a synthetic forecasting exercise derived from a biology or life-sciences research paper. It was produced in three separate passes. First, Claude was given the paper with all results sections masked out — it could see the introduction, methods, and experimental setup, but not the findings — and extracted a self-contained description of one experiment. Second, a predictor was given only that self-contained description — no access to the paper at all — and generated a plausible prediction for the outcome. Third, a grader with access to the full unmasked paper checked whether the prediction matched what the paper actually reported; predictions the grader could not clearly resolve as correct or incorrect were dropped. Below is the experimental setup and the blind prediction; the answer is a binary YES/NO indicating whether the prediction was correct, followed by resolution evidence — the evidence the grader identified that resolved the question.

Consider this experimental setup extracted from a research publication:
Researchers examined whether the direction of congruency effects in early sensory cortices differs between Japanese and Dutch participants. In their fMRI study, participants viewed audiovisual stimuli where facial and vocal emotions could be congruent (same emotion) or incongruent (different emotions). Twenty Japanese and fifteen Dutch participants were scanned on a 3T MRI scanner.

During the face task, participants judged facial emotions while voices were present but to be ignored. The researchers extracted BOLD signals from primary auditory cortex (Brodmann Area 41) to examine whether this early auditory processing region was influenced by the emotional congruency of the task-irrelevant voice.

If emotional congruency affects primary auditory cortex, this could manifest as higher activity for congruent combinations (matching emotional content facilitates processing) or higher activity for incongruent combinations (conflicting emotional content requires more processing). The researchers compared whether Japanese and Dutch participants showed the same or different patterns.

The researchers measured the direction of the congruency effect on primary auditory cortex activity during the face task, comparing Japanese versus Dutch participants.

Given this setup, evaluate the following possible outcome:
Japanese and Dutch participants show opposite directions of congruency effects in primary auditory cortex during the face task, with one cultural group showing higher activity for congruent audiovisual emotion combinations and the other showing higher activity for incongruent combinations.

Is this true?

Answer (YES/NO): NO